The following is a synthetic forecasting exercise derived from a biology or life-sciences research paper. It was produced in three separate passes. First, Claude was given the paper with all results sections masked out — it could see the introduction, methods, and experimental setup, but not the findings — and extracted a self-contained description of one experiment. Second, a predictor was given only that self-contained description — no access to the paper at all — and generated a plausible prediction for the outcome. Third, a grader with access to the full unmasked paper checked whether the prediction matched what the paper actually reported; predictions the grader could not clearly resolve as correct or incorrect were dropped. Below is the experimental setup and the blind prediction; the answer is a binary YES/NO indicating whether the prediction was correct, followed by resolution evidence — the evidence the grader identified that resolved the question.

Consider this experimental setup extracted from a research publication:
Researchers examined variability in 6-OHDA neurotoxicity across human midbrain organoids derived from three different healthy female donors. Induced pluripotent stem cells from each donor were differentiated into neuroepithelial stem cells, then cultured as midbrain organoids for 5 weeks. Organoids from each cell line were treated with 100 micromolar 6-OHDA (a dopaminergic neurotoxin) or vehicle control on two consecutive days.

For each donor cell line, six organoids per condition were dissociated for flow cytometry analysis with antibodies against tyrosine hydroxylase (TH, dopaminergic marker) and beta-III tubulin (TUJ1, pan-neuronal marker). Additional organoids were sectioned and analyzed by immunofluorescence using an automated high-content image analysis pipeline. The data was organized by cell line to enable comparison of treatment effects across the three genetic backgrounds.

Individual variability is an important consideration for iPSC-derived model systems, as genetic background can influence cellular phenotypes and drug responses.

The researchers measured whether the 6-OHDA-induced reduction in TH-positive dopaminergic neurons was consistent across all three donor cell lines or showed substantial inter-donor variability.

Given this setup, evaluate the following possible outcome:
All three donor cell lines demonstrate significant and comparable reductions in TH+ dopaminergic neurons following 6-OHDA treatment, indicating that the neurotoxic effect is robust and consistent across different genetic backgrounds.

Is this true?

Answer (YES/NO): NO